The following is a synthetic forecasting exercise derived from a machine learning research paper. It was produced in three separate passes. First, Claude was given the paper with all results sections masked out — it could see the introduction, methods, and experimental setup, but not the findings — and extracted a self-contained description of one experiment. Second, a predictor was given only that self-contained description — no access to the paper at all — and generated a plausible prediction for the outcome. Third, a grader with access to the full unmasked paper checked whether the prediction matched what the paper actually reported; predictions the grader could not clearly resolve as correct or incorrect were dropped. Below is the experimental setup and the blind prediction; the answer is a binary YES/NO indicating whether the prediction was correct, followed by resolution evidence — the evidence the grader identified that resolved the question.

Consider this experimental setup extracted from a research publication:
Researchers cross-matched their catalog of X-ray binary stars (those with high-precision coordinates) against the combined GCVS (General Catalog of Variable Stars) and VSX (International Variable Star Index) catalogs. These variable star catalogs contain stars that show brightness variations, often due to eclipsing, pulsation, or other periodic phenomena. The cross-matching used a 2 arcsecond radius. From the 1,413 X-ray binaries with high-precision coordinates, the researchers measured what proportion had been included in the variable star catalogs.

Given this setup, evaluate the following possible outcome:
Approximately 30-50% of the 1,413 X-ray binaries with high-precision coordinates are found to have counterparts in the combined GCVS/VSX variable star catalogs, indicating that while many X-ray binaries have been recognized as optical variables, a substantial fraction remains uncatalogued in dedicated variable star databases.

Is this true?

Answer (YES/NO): NO